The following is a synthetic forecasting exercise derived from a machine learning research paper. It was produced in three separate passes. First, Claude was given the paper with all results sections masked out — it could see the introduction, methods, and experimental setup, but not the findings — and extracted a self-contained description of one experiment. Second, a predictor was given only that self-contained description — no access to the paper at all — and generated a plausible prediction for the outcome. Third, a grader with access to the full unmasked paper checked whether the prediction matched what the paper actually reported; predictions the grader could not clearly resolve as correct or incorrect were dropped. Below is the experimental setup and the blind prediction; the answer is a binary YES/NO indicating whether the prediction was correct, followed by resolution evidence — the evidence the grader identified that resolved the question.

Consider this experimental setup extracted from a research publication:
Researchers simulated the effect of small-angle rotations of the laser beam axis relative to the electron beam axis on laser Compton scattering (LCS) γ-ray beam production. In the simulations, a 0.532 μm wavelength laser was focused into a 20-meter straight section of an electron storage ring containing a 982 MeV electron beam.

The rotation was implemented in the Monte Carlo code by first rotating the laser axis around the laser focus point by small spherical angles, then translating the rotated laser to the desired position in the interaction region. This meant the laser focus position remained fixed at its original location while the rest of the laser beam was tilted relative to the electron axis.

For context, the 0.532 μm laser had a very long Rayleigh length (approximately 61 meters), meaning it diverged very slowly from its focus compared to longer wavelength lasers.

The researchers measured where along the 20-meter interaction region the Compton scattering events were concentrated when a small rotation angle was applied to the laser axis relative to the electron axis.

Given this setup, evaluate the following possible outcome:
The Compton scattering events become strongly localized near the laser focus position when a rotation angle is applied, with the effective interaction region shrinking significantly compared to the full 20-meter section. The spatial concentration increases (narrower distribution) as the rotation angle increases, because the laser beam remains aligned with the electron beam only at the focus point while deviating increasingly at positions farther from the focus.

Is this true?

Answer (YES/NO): YES